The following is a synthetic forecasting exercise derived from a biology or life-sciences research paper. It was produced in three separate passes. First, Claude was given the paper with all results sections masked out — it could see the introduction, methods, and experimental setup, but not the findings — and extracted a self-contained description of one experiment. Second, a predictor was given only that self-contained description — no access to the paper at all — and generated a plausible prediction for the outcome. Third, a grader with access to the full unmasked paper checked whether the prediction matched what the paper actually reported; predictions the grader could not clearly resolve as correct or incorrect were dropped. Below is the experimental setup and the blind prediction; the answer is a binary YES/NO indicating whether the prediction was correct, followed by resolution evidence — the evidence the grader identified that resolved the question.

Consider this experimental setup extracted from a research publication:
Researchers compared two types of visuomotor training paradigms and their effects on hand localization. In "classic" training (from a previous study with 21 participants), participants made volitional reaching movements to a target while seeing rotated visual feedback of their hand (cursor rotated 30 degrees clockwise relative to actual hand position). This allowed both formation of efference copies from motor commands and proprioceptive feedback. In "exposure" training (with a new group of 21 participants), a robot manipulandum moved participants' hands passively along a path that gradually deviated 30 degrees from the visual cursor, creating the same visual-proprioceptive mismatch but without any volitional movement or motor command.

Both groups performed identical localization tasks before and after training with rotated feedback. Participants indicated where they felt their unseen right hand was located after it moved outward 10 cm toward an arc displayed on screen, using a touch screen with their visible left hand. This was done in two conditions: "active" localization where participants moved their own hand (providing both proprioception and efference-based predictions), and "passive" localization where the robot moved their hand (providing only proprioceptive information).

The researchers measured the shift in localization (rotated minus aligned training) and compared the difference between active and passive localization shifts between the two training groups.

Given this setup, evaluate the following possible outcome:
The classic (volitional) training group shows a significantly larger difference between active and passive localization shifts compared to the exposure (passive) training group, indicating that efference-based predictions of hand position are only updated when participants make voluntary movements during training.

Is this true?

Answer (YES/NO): YES